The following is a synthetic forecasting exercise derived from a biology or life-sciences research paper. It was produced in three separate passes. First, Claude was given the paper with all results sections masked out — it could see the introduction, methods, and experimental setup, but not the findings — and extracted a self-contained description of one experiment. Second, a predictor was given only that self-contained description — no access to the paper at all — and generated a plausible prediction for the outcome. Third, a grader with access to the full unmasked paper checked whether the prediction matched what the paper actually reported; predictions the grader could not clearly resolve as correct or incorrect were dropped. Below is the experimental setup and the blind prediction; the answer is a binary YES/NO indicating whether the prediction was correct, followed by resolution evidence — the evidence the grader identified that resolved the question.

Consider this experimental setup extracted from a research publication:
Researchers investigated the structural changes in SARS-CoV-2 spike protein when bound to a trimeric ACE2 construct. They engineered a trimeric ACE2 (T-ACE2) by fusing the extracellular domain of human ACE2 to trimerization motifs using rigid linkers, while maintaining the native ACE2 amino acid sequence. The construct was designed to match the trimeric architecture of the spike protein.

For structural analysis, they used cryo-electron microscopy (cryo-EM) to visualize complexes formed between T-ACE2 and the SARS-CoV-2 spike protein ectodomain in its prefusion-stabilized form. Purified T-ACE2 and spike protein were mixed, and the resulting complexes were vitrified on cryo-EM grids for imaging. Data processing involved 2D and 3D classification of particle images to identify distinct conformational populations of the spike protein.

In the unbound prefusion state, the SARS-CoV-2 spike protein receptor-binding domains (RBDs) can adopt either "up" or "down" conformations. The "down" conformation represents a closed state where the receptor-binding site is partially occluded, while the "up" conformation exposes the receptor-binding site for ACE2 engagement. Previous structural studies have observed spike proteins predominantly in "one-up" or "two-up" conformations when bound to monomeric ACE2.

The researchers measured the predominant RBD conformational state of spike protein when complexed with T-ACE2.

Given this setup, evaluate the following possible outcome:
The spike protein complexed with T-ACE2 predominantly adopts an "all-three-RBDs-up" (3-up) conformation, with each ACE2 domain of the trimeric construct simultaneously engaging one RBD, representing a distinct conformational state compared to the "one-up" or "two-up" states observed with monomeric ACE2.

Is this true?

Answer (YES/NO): YES